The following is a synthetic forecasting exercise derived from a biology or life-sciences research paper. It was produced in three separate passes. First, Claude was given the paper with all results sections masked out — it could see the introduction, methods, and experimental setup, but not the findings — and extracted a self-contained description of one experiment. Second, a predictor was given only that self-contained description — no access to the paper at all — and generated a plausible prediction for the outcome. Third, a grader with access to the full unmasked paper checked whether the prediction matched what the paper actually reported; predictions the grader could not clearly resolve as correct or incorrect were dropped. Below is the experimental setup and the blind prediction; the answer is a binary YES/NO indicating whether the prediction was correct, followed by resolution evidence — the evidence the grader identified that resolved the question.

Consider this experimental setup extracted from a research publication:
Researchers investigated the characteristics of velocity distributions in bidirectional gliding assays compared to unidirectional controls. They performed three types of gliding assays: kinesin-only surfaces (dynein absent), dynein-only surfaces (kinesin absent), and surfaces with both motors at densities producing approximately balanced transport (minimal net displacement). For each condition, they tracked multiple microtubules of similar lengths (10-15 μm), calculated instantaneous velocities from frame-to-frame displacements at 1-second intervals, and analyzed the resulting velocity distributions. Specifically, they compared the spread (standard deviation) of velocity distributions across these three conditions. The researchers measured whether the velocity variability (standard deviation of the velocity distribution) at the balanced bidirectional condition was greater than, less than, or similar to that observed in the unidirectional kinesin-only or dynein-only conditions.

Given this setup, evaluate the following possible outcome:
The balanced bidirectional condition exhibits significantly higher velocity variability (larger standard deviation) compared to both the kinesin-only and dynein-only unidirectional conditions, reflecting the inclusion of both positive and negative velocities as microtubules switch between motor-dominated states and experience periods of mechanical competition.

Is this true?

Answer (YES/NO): NO